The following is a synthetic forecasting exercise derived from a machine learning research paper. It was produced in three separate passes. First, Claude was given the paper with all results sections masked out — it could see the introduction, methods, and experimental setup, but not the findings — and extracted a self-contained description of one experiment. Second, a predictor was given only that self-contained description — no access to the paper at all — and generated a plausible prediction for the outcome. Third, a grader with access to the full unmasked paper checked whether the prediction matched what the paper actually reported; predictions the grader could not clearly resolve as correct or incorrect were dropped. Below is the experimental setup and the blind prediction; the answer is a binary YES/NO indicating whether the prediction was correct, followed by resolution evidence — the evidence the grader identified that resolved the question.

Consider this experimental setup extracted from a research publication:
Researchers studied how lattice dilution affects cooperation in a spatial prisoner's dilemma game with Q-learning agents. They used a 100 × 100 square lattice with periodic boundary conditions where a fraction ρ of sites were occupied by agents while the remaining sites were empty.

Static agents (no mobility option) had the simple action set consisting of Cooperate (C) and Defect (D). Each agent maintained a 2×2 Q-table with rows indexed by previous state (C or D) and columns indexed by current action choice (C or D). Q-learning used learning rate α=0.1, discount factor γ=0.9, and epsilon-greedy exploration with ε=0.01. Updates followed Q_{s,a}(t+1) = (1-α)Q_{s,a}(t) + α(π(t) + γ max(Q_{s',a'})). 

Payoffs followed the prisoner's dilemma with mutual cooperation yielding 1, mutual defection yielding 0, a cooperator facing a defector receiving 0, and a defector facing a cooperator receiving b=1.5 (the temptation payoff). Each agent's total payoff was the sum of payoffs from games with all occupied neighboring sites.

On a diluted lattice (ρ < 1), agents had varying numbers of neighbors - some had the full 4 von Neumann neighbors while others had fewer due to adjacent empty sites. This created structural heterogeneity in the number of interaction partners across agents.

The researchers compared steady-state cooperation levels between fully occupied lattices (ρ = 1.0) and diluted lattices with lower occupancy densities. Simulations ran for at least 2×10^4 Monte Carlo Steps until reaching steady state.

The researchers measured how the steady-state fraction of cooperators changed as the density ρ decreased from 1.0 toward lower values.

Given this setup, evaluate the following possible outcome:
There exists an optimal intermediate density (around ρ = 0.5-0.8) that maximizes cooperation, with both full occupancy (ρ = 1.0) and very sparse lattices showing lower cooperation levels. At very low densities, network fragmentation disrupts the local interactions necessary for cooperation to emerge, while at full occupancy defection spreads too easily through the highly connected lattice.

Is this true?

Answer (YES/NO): NO